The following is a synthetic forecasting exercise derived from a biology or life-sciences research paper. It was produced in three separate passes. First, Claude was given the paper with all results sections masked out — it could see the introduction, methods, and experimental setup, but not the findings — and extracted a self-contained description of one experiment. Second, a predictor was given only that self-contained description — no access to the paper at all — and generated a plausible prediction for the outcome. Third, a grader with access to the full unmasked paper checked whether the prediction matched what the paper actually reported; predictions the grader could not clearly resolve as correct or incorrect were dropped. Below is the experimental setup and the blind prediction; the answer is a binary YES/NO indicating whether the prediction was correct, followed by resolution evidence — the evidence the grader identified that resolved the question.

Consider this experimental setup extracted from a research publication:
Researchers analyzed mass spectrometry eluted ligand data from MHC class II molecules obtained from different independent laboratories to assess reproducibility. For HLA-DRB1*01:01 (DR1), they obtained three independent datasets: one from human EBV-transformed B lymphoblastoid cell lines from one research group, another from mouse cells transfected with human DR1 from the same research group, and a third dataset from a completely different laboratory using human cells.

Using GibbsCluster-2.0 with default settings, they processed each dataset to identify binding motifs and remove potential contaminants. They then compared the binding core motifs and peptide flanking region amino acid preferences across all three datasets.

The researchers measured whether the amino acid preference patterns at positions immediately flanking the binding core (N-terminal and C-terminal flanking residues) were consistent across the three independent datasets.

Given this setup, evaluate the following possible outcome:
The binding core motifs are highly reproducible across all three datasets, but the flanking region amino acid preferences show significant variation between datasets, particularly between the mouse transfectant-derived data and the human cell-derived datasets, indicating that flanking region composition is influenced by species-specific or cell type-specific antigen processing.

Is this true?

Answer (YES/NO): NO